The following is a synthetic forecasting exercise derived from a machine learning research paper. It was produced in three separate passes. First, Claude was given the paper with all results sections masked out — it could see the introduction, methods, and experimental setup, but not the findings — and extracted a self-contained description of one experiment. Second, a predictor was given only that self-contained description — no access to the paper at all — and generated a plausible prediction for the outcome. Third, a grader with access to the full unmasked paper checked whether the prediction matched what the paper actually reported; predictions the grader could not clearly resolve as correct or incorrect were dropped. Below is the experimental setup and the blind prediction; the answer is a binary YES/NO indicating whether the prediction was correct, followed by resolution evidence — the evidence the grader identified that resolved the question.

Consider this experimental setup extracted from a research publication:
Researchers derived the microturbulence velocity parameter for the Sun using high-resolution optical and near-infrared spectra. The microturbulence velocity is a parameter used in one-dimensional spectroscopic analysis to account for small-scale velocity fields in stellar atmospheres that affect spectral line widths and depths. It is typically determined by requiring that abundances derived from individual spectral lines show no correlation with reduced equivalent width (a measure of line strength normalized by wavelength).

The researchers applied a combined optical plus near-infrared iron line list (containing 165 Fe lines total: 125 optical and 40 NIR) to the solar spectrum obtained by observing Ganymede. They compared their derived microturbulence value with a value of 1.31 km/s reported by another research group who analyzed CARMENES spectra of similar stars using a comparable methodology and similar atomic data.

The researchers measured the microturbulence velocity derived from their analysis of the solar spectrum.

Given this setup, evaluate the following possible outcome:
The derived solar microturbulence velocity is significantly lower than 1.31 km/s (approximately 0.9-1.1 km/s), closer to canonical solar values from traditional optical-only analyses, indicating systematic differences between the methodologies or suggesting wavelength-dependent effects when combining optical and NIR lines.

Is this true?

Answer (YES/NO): NO